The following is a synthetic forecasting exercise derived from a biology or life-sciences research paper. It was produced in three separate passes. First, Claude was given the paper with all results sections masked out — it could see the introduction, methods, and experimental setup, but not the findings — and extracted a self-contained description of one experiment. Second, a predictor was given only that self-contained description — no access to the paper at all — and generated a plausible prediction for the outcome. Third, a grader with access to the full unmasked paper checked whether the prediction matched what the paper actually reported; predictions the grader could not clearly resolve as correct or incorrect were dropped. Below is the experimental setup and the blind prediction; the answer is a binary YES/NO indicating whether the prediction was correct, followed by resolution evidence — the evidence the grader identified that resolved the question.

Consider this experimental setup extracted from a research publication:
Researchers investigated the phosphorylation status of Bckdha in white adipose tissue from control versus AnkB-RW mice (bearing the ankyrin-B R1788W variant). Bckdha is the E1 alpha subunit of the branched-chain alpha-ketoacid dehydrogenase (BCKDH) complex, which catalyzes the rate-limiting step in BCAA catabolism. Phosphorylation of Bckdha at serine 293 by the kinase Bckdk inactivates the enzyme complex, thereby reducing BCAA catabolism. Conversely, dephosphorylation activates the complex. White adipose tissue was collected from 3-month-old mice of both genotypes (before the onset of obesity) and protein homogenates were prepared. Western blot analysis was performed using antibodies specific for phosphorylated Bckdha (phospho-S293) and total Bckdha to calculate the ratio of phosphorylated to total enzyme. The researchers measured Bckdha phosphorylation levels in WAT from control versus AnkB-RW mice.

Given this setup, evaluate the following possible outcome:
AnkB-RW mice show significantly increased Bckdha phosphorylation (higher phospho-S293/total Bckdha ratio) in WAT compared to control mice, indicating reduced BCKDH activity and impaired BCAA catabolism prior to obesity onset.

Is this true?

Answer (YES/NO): YES